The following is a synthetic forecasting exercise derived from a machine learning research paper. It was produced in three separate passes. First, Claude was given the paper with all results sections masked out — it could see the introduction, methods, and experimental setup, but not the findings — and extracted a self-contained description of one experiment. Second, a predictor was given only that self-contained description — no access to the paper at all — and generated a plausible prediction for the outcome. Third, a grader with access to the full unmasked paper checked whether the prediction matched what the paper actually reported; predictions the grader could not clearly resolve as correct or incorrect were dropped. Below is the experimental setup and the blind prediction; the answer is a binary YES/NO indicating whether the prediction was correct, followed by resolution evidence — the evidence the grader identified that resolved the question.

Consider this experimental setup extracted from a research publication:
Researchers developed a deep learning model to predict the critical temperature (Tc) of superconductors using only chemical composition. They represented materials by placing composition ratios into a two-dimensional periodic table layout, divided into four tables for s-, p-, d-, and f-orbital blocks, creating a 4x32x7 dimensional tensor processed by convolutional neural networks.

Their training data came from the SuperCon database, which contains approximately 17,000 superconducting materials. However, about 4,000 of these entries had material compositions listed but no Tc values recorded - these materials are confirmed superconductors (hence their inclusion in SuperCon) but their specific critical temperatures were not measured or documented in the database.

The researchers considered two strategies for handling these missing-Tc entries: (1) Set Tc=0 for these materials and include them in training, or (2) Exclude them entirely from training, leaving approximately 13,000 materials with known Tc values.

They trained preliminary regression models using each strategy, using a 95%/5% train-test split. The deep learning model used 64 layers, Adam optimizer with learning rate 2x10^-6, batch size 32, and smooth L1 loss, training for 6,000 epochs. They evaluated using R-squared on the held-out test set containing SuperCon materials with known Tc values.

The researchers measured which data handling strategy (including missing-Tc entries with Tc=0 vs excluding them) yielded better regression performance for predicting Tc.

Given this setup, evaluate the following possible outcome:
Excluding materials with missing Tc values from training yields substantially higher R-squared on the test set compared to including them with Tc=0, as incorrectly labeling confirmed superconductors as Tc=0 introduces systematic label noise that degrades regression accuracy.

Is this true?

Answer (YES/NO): NO